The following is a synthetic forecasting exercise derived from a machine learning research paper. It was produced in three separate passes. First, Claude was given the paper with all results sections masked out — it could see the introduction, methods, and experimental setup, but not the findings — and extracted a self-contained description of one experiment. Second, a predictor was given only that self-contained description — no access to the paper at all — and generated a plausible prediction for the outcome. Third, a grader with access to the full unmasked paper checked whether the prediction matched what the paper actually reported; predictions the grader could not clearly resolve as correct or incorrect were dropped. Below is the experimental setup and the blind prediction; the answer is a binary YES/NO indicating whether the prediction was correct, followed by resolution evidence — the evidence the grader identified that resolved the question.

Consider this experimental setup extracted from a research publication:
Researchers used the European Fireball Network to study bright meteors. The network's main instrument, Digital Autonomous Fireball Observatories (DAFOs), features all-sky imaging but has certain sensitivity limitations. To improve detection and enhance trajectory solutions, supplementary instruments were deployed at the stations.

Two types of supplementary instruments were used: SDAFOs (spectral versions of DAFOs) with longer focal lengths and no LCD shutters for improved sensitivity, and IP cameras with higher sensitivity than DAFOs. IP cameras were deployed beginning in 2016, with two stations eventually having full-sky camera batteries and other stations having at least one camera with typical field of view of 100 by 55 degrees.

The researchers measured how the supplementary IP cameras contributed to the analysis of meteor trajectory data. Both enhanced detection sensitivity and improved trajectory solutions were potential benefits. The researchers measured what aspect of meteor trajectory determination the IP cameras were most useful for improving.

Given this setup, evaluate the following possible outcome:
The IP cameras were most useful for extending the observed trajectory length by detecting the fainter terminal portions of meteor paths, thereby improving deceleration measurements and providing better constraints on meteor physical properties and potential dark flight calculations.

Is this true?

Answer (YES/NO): NO